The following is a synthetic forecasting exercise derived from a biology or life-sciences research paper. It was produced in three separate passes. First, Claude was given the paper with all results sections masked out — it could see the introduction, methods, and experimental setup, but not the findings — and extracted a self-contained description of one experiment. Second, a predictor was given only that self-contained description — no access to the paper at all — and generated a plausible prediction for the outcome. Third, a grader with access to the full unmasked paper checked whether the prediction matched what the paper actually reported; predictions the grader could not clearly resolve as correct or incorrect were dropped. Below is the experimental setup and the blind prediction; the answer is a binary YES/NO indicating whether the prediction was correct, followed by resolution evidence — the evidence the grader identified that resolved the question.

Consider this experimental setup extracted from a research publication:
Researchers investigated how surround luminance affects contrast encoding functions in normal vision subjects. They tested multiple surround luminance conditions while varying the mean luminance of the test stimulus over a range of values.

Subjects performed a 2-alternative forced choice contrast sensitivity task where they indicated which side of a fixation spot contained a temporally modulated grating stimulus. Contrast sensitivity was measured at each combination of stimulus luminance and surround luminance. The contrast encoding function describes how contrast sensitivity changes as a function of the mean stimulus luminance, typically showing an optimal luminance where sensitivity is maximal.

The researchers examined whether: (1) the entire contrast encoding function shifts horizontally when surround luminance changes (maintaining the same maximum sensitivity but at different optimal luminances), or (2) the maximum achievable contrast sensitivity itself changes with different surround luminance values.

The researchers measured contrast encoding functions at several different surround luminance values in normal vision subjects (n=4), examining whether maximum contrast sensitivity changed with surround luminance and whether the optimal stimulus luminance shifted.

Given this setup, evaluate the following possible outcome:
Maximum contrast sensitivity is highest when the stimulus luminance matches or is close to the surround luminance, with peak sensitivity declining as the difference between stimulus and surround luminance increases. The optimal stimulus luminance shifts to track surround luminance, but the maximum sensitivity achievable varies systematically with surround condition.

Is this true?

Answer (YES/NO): NO